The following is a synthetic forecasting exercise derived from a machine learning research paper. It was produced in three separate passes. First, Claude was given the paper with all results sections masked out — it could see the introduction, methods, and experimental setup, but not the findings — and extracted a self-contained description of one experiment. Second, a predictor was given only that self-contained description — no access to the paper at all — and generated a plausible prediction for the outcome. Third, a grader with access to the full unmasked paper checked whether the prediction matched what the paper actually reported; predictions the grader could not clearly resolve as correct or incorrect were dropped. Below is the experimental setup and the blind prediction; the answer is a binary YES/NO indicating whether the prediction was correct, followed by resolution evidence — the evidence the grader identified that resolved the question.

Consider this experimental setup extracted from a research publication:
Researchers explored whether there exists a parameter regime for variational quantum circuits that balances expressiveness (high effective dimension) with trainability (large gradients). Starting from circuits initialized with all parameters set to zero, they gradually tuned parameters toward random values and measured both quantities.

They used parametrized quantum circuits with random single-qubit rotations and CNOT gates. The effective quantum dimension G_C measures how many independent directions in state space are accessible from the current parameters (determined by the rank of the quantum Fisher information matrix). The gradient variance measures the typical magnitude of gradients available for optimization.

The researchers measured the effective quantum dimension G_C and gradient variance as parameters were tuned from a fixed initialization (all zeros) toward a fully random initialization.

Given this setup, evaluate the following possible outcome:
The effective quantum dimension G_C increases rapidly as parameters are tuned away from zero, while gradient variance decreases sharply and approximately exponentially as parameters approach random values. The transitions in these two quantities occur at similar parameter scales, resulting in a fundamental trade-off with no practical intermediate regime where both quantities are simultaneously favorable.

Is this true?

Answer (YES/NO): NO